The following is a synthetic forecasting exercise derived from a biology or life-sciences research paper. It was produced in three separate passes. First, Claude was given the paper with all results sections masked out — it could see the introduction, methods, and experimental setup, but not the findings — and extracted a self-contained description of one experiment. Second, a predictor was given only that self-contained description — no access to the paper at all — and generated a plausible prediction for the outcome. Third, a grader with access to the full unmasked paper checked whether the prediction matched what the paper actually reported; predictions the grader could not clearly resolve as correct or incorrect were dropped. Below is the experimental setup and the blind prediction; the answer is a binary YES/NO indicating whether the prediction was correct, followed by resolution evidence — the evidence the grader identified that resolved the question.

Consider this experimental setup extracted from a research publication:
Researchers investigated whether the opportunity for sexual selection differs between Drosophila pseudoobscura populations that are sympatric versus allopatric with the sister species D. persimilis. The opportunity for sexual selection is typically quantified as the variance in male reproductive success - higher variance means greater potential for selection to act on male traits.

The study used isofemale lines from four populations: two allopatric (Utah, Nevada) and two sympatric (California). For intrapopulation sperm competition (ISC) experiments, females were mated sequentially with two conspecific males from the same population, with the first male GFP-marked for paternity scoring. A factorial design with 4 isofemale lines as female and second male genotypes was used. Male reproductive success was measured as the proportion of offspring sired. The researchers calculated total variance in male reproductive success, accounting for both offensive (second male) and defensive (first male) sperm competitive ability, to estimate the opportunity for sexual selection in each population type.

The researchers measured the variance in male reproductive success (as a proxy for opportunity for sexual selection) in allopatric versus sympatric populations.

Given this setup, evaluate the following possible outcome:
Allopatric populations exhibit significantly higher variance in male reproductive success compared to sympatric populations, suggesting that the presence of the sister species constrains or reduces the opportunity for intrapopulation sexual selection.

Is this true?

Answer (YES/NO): YES